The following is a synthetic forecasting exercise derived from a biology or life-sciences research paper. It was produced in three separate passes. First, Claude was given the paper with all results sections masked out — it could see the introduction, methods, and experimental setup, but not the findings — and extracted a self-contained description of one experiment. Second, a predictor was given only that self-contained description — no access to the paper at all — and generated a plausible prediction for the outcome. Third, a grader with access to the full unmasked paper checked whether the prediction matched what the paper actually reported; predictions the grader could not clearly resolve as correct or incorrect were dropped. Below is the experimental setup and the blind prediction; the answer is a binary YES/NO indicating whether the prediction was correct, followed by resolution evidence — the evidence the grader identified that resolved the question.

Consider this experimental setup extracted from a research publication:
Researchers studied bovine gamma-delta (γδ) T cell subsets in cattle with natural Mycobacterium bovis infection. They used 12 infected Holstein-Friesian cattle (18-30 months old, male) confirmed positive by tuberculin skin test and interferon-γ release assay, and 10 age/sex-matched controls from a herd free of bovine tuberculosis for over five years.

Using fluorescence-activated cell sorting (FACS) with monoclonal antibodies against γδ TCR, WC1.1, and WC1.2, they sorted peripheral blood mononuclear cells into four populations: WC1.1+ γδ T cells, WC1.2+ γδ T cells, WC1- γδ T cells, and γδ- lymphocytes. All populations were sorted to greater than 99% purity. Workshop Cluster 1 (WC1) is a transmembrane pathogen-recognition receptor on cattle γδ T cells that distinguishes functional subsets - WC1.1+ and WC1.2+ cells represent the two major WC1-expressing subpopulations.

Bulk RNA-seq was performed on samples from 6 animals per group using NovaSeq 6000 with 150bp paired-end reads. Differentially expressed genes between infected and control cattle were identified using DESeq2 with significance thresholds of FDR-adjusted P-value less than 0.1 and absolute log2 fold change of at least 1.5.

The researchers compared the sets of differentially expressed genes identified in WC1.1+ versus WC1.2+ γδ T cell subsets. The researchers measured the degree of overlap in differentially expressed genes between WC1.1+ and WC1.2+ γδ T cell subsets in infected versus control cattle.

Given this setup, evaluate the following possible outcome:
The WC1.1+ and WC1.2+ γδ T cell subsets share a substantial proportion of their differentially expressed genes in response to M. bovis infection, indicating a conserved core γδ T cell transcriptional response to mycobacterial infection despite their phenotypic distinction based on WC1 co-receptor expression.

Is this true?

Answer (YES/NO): NO